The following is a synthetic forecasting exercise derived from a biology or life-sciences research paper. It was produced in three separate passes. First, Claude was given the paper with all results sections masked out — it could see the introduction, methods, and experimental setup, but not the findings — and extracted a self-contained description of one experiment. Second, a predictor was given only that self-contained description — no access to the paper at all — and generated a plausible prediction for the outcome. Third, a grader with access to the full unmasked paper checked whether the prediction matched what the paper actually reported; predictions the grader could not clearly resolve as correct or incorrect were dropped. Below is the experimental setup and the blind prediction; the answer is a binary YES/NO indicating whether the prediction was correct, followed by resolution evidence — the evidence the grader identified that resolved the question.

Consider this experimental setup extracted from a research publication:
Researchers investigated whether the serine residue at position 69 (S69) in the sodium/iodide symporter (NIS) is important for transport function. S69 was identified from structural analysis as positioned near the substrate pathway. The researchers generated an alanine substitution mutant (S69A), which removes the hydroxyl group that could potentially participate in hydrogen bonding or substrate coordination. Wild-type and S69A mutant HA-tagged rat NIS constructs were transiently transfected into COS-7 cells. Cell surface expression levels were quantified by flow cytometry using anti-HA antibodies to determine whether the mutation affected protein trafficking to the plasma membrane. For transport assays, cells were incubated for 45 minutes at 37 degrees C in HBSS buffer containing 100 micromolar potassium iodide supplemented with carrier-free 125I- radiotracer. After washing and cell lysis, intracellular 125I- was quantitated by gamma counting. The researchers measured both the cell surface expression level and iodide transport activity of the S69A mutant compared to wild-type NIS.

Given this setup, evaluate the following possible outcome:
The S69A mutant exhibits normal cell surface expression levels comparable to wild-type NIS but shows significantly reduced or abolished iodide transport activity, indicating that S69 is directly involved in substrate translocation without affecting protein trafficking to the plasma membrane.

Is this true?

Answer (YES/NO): YES